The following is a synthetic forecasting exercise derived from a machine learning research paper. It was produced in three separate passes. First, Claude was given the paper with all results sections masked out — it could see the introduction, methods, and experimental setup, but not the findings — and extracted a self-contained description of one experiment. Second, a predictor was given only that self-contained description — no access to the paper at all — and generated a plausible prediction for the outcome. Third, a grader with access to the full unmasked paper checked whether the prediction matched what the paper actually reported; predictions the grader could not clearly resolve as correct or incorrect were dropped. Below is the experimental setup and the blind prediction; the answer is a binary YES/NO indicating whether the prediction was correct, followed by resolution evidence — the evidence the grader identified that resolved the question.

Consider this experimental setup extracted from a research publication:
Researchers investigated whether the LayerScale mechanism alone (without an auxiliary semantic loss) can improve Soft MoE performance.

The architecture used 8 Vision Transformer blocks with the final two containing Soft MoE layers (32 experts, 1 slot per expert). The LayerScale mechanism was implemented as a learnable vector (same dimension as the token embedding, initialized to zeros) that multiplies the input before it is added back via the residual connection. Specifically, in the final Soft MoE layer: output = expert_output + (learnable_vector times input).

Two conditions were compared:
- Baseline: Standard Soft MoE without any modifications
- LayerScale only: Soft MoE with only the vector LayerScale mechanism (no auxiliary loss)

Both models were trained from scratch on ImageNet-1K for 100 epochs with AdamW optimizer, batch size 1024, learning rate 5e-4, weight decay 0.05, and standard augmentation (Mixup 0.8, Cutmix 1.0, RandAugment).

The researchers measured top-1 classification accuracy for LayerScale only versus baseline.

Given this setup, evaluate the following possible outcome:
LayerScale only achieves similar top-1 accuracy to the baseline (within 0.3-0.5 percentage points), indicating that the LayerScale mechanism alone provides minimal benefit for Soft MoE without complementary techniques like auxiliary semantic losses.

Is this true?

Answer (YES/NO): YES